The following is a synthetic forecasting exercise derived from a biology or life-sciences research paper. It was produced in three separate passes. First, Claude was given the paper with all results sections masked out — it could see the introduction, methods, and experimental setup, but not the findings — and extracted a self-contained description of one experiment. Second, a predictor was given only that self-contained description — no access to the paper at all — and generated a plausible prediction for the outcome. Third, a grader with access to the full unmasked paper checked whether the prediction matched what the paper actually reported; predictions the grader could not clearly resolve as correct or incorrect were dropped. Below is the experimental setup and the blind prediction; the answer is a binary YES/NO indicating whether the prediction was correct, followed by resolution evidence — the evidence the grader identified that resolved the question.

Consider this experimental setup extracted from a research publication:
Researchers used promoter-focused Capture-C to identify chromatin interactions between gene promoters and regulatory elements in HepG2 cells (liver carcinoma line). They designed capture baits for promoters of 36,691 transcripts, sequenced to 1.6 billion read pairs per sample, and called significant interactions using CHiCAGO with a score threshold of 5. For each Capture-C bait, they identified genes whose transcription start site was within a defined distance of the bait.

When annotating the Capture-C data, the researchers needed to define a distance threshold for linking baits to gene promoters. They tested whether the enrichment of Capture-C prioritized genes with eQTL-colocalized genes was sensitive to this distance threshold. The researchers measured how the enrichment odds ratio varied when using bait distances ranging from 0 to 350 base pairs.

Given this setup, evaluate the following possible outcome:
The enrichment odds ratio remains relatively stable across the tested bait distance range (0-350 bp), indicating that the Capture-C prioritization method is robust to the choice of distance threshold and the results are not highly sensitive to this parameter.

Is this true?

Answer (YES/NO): YES